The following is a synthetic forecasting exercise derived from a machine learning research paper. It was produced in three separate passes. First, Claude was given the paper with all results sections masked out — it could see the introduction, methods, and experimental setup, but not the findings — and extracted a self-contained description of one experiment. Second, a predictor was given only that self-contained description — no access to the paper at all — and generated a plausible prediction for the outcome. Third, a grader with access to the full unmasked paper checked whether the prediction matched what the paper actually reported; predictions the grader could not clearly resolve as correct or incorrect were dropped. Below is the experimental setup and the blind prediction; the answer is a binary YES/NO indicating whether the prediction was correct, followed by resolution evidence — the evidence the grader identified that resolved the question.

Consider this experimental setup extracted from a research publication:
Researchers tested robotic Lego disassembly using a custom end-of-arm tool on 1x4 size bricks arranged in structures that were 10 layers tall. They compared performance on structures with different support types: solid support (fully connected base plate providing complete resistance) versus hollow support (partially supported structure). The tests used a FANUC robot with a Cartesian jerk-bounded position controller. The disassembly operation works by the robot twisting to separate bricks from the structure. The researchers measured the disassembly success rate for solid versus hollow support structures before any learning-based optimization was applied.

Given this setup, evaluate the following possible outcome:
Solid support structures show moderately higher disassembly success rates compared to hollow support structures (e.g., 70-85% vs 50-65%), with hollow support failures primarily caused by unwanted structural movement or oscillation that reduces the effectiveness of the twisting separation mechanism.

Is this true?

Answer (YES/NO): NO